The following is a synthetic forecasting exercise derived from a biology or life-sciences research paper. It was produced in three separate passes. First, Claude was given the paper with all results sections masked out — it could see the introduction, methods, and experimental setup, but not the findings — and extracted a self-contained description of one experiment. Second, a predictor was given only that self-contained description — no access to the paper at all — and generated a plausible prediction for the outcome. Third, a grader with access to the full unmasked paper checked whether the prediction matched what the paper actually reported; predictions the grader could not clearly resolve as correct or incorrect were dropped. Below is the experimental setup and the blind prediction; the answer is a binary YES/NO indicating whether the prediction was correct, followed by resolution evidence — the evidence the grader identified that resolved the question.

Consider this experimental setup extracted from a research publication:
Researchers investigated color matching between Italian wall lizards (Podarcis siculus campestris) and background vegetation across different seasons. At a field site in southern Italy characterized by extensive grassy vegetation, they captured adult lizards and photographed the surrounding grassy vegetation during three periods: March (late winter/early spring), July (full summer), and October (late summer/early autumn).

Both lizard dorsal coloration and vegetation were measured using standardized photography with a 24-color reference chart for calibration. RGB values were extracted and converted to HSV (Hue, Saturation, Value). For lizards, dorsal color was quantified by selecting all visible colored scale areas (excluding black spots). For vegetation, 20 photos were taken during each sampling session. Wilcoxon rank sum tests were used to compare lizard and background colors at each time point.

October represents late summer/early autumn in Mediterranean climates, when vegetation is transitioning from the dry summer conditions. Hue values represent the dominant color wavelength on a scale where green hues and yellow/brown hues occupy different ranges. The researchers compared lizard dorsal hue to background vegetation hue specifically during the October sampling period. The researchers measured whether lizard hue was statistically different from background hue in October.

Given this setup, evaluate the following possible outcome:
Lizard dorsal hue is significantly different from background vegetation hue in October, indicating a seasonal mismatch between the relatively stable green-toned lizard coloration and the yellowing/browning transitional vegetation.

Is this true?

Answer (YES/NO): NO